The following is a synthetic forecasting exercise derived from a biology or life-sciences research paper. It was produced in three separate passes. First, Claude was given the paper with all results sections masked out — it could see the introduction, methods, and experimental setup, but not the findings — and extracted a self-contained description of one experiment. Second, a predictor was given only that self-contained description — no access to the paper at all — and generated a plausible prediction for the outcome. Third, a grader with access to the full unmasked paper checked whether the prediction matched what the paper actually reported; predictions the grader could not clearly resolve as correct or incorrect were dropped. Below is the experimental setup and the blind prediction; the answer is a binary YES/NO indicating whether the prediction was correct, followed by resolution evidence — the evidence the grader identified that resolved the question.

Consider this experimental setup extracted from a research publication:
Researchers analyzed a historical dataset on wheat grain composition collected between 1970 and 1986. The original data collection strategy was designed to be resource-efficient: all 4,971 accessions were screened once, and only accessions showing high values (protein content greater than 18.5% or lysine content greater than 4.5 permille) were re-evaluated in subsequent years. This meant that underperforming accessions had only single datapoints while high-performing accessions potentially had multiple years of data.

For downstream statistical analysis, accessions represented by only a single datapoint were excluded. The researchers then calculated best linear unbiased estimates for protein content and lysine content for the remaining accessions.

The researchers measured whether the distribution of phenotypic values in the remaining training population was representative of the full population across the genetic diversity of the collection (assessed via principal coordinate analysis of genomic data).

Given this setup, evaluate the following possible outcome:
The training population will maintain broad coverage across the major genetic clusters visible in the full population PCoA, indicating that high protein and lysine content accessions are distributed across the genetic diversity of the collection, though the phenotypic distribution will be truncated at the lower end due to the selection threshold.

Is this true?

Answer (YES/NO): YES